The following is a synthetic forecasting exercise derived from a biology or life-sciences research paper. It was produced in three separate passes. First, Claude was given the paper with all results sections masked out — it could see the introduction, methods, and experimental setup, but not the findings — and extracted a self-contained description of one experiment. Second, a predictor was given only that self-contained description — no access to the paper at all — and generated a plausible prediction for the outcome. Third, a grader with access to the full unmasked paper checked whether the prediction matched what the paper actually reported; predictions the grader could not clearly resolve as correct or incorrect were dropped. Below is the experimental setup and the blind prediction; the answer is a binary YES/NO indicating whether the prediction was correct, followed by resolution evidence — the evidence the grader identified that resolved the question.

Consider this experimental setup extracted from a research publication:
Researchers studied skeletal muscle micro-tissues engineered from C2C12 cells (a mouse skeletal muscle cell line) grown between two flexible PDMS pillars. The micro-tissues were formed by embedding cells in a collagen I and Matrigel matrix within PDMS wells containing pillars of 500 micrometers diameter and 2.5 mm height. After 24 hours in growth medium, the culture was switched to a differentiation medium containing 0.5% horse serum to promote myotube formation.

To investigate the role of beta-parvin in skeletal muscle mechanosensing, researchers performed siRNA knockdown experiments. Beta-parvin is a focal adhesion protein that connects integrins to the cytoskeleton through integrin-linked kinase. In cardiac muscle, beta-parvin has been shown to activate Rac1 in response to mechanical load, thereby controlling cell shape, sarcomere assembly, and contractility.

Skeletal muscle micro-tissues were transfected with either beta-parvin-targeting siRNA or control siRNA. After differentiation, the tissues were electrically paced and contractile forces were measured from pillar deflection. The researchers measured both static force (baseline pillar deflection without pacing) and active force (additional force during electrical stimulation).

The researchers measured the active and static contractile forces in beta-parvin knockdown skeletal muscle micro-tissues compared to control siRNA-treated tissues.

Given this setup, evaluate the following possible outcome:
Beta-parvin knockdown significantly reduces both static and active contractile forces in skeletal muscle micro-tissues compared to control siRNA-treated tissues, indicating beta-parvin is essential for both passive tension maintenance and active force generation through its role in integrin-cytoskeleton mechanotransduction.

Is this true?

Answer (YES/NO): YES